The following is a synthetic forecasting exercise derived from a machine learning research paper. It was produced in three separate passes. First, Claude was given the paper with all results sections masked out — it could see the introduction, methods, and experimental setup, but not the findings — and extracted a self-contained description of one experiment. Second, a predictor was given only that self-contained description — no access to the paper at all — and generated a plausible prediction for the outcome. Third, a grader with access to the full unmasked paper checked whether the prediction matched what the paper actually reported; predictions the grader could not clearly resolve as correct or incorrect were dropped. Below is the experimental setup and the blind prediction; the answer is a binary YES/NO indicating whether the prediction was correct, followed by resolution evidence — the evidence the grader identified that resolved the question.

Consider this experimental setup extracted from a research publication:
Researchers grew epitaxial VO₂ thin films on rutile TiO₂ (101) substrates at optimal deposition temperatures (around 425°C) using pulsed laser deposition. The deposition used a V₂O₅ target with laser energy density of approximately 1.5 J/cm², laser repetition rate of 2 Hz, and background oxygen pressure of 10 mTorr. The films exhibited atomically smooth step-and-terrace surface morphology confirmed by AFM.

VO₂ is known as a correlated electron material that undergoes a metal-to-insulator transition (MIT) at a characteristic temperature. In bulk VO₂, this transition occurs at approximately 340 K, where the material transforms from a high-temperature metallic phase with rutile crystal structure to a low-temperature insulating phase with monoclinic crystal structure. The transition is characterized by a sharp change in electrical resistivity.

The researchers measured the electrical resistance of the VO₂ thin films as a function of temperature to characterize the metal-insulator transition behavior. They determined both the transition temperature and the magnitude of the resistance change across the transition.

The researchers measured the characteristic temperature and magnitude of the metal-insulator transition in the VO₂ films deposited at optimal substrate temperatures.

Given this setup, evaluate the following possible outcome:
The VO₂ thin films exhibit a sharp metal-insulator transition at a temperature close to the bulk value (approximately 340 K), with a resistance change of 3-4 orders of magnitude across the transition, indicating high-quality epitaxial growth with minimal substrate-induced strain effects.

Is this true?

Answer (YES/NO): NO